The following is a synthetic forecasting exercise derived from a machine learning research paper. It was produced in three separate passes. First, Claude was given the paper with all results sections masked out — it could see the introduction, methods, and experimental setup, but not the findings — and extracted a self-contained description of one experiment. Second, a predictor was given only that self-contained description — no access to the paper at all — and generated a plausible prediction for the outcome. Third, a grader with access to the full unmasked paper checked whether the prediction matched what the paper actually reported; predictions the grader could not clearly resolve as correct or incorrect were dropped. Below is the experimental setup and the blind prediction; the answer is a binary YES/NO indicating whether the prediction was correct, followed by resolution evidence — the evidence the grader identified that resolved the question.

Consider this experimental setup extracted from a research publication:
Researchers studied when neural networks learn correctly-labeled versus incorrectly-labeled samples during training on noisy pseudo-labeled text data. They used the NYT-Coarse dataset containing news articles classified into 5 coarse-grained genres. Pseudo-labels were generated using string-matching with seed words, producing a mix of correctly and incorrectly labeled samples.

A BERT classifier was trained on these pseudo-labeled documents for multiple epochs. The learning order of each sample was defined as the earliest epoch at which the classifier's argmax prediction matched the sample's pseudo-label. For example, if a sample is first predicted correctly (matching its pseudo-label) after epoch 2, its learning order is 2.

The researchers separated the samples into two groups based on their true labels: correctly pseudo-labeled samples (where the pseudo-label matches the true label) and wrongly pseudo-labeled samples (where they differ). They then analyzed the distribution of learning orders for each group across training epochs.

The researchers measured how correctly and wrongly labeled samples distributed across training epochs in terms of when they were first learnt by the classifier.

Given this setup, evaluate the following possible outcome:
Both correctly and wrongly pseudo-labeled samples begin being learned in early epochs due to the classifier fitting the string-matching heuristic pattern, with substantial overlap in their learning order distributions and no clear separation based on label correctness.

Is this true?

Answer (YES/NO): NO